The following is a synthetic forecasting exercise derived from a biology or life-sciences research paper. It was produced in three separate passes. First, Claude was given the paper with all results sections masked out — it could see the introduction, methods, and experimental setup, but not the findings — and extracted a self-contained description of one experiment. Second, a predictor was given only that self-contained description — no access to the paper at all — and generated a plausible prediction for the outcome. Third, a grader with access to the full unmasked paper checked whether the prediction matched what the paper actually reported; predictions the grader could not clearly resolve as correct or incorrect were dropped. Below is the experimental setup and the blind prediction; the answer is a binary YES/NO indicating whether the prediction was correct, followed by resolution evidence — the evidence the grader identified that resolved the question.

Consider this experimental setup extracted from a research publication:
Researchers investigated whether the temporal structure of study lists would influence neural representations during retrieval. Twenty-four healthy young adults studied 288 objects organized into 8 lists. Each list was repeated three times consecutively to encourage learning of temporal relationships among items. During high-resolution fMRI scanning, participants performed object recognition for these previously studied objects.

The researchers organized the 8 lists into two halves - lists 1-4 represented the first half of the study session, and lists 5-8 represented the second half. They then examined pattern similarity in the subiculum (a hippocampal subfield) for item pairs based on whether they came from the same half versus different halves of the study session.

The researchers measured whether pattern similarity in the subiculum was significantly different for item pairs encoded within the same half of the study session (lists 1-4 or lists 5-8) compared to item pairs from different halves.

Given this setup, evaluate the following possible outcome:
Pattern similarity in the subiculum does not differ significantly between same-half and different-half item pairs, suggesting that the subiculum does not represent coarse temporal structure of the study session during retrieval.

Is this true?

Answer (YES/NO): YES